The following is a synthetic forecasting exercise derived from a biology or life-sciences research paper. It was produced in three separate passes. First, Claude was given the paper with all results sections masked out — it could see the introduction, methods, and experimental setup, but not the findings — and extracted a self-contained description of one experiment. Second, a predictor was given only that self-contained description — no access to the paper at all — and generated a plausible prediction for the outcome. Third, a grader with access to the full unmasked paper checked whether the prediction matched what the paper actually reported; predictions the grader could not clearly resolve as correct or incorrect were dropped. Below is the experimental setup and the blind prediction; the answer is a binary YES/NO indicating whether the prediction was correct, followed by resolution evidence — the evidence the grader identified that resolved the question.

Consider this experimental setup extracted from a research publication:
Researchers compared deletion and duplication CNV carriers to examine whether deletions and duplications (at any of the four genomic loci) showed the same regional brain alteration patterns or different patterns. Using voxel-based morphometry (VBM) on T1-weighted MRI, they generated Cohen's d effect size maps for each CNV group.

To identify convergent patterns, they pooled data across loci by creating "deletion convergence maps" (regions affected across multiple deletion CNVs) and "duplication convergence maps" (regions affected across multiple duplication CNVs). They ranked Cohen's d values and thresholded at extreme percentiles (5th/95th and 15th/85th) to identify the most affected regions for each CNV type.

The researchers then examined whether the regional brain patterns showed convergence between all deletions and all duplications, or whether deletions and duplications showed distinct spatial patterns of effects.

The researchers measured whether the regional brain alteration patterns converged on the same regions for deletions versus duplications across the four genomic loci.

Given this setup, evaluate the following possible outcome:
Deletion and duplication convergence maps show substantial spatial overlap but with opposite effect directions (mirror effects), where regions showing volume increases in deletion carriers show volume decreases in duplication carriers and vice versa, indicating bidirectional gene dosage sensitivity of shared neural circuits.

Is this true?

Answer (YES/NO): YES